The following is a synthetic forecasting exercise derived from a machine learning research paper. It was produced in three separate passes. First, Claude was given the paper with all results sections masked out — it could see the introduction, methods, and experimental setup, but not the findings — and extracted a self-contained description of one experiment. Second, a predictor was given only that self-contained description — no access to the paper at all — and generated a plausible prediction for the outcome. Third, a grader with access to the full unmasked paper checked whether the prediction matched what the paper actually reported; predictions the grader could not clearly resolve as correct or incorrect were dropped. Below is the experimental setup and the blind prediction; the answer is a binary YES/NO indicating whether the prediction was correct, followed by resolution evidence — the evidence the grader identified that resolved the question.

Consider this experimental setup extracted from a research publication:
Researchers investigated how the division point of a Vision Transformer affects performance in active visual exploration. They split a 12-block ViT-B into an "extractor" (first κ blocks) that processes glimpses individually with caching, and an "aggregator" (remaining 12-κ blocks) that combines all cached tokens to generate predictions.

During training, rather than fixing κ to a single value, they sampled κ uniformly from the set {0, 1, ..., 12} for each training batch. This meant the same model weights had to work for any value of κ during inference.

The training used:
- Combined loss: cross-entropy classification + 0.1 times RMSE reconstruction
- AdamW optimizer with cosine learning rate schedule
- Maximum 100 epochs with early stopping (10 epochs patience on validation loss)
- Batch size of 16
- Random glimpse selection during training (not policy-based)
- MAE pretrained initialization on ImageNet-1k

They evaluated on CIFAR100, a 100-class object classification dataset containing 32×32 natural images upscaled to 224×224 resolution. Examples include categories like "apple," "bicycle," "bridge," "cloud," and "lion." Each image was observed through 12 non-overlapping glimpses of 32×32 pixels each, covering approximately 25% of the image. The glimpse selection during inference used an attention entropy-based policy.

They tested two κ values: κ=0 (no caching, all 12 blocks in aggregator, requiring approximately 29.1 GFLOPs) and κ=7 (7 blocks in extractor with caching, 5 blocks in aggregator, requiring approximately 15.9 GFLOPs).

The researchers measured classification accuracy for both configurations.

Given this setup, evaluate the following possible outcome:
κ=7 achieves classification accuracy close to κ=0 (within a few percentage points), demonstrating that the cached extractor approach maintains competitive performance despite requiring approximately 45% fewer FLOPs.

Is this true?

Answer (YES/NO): NO